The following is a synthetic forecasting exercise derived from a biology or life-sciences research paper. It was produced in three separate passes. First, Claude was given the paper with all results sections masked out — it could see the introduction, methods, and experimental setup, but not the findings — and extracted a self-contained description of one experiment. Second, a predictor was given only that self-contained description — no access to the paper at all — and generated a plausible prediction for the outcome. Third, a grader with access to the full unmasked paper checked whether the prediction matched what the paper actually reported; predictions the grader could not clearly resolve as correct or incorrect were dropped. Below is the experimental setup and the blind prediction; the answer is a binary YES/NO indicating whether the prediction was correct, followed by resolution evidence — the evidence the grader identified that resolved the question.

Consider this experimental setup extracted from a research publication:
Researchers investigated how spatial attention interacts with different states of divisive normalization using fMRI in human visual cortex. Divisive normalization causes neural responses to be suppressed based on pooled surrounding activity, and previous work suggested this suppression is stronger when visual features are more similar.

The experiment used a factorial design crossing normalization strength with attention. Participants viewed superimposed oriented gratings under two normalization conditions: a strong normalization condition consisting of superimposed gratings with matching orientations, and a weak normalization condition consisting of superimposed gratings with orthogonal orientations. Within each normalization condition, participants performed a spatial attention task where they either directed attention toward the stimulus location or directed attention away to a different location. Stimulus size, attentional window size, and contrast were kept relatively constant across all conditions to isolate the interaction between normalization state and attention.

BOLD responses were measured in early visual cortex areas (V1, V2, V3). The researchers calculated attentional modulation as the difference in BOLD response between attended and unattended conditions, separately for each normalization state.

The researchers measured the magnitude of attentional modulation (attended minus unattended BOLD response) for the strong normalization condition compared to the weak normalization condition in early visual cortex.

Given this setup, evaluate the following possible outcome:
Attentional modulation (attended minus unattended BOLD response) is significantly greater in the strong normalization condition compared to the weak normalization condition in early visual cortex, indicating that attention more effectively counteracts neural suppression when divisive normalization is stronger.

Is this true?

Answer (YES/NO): YES